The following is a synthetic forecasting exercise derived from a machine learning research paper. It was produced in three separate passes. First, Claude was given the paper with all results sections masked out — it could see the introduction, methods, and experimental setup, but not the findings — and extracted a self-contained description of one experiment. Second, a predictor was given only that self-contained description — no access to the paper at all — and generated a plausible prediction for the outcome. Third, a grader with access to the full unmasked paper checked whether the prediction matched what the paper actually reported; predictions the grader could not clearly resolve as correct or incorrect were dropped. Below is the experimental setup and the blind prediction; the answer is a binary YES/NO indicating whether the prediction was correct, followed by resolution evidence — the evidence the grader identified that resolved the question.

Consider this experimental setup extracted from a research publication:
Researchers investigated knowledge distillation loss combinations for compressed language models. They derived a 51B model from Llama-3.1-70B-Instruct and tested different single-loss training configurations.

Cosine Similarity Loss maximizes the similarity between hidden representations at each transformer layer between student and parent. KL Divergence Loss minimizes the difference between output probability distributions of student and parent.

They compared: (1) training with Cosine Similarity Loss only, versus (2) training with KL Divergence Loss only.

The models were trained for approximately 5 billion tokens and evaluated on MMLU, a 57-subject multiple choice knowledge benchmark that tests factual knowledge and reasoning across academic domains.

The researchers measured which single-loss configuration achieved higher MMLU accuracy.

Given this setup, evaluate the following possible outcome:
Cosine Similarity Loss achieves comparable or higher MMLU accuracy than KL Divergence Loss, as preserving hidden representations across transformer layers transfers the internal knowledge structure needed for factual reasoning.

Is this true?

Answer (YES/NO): YES